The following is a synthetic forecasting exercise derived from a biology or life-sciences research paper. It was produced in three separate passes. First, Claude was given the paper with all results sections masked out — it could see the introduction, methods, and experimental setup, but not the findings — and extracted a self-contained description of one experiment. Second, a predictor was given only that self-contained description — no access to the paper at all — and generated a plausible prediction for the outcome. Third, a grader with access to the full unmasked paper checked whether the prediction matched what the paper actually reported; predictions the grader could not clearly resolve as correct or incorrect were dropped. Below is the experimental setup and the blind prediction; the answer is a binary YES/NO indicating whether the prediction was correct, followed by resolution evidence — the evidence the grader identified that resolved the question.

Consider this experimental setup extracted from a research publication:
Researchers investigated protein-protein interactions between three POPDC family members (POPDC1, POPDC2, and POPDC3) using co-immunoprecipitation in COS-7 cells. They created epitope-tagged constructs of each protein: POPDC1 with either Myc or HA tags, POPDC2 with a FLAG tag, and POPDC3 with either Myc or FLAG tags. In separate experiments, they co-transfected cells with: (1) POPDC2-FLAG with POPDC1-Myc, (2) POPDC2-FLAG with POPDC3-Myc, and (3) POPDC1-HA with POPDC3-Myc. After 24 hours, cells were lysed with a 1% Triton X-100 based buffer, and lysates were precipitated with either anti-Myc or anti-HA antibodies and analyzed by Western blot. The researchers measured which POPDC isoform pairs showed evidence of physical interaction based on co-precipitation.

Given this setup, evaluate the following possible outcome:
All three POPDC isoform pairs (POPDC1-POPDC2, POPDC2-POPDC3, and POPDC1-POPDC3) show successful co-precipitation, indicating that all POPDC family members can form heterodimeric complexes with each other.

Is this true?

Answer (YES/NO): NO